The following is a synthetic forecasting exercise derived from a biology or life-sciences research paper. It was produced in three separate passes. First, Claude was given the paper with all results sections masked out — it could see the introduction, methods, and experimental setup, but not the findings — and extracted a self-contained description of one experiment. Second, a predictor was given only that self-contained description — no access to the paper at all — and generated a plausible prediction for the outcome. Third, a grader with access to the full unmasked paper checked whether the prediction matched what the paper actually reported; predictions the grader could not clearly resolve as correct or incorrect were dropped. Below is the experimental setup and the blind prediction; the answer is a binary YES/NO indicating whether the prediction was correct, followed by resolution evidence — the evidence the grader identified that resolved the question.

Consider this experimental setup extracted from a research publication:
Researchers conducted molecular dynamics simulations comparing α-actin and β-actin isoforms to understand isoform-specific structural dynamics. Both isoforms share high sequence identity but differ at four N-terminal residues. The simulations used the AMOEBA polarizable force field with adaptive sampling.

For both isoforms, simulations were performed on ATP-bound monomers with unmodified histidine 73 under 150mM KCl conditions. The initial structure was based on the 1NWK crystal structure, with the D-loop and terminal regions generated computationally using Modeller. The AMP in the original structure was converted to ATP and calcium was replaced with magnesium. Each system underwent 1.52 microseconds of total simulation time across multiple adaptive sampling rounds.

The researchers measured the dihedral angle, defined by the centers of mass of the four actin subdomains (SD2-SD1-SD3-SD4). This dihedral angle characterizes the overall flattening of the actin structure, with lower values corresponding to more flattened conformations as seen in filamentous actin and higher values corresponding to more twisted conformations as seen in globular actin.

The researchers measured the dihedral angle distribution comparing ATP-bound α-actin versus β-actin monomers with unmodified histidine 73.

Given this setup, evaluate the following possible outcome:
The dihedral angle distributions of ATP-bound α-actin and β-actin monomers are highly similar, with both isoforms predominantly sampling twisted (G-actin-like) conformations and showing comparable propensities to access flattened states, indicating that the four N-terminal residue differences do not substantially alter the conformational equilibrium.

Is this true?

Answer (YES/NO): NO